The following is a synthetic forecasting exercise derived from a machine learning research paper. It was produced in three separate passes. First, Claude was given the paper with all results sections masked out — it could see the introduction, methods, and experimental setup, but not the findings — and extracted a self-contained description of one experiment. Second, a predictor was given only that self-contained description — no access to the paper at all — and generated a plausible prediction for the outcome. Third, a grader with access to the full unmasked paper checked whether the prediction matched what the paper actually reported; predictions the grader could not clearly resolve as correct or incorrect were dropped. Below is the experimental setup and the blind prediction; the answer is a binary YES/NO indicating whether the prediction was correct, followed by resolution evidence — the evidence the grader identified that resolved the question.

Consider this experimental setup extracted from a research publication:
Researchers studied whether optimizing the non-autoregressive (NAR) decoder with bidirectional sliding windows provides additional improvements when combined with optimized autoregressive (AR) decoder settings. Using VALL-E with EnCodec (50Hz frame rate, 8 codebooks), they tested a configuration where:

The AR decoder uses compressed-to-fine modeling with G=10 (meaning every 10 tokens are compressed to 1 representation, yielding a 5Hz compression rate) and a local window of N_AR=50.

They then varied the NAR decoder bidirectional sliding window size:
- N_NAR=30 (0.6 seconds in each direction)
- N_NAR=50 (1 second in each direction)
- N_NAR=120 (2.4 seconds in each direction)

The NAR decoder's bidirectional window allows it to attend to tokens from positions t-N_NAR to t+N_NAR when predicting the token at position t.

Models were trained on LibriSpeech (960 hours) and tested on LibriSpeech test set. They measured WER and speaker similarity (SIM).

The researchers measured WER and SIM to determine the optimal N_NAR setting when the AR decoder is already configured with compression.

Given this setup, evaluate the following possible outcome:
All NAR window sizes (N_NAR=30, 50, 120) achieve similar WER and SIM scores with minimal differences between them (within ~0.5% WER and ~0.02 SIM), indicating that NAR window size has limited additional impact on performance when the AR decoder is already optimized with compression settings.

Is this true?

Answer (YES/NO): NO